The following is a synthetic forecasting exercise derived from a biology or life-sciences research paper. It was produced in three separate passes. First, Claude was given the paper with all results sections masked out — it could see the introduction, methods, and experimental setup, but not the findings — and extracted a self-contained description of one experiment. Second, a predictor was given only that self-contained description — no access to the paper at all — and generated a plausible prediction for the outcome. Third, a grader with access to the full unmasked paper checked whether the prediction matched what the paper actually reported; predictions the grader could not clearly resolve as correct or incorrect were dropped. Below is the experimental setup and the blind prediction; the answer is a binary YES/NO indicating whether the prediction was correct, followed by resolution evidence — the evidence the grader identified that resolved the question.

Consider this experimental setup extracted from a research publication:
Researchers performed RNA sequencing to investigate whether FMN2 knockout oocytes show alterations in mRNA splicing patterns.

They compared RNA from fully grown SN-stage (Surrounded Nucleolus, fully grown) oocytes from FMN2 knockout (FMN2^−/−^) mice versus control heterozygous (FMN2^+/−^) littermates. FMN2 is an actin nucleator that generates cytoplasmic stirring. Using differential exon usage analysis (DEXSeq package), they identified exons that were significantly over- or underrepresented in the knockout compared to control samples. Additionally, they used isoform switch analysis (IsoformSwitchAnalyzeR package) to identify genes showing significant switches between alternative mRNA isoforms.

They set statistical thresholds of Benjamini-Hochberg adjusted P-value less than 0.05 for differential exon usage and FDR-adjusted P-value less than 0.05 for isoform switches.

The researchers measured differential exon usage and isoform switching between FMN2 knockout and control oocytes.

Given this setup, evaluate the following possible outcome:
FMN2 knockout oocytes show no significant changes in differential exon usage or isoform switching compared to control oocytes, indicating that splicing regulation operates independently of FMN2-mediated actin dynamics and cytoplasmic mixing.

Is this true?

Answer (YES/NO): NO